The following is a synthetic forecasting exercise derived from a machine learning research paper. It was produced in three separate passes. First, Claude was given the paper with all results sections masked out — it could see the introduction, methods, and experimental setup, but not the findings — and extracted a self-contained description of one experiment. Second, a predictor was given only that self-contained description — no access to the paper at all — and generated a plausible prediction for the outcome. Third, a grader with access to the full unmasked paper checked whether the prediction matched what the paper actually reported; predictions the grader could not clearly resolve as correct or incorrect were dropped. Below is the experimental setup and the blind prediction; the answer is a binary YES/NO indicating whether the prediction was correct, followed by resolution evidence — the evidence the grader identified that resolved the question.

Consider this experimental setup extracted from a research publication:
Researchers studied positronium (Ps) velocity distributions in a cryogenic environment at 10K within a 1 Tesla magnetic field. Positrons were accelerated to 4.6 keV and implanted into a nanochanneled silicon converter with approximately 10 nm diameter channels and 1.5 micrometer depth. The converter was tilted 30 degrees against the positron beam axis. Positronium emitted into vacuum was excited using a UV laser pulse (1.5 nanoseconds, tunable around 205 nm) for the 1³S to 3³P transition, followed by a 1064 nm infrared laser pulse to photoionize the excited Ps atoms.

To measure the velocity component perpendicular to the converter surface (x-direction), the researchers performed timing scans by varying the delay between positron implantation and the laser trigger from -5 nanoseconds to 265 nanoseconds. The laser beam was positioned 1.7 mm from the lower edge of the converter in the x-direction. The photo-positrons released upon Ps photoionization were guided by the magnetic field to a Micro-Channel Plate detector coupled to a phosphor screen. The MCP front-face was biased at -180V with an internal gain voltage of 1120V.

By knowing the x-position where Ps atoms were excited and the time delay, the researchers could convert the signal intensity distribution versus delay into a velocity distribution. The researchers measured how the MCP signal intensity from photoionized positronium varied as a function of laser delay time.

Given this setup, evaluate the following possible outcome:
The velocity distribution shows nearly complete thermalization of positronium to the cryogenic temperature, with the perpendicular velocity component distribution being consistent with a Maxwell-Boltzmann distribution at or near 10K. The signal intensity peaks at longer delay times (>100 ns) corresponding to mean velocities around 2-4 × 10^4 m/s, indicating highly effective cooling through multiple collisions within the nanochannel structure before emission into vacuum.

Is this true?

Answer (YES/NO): NO